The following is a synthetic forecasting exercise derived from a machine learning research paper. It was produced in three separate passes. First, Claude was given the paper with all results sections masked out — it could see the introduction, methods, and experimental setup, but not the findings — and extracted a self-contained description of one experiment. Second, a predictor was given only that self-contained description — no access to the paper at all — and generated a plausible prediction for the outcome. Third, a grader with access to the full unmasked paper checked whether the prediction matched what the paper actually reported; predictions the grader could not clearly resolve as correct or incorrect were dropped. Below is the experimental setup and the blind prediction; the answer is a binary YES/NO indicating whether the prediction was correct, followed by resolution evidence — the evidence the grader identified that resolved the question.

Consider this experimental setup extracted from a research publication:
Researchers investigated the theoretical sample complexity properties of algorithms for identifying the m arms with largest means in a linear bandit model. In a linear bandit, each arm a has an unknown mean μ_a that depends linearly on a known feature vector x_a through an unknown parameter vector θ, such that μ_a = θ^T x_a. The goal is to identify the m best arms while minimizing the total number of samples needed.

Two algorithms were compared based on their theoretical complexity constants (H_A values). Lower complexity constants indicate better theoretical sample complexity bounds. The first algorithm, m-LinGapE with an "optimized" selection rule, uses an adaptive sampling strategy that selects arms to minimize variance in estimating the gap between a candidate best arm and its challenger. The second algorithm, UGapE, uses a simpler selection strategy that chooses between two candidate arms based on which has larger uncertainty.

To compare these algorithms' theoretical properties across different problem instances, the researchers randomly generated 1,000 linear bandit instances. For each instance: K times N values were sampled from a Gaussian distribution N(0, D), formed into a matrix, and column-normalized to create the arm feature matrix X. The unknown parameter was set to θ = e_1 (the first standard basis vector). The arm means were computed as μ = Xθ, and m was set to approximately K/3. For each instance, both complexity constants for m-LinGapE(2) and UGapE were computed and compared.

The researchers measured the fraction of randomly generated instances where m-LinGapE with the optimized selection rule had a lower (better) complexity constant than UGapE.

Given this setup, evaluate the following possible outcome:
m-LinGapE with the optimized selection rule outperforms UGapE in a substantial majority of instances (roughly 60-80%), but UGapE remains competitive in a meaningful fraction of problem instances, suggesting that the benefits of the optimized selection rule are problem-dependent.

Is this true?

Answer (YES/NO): NO